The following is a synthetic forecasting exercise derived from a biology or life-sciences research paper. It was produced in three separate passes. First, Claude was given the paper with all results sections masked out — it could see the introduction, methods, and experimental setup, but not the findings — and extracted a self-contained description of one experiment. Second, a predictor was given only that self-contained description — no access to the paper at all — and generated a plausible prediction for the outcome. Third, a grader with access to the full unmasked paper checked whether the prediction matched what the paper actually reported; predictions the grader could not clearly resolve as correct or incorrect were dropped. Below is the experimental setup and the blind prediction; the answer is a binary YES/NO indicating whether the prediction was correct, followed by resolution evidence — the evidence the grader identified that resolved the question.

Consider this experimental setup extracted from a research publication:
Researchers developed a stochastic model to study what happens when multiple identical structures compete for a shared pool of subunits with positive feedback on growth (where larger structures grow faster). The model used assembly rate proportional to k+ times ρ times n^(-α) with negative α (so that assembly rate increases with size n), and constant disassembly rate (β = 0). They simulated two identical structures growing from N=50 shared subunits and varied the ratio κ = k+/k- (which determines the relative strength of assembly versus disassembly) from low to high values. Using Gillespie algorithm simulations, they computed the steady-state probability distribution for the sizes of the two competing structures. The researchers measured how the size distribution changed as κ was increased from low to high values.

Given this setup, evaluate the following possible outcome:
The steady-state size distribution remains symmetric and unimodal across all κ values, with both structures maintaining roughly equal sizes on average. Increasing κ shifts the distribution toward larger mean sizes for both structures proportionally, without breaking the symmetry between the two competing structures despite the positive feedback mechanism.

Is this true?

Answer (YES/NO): NO